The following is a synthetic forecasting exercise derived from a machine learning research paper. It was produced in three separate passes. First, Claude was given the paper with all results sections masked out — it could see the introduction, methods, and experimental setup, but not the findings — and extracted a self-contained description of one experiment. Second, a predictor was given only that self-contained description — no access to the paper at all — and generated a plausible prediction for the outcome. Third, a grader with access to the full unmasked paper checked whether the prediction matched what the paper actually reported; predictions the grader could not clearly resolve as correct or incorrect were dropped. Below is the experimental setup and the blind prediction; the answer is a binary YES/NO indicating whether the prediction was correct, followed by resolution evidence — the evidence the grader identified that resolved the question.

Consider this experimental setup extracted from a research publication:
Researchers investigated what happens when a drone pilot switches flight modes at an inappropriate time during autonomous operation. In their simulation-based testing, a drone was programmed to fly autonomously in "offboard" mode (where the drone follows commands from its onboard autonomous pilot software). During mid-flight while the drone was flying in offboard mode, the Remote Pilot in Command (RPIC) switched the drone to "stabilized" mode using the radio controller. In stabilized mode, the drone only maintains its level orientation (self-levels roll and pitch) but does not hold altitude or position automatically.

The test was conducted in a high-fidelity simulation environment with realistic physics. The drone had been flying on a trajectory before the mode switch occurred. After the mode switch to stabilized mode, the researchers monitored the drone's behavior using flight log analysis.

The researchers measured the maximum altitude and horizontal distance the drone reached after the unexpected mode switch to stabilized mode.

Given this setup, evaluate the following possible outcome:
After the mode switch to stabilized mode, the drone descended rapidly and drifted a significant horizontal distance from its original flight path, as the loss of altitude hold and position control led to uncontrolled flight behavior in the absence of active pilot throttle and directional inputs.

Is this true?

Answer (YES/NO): NO